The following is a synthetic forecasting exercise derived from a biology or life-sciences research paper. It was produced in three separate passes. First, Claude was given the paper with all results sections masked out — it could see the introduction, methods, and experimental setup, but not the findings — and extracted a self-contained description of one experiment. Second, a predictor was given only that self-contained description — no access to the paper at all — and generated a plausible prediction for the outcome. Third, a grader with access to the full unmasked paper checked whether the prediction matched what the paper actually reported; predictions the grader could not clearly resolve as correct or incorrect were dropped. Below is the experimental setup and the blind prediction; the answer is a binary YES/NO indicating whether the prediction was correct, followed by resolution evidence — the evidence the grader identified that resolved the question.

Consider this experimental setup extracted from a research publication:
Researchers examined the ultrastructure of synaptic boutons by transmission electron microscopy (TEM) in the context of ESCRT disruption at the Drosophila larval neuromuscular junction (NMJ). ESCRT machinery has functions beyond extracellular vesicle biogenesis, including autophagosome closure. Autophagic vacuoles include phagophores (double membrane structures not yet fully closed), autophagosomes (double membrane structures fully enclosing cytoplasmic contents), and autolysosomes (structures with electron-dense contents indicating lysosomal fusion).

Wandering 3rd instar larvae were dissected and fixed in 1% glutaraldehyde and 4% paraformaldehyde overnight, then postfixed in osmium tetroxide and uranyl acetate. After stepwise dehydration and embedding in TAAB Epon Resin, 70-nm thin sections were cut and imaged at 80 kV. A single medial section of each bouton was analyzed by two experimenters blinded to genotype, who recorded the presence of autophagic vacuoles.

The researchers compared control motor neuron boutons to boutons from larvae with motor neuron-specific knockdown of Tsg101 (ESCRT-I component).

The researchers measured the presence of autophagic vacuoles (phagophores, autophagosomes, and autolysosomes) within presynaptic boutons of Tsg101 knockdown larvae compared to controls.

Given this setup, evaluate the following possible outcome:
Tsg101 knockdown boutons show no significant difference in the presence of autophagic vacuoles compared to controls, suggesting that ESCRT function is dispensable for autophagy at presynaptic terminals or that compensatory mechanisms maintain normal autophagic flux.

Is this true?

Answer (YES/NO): NO